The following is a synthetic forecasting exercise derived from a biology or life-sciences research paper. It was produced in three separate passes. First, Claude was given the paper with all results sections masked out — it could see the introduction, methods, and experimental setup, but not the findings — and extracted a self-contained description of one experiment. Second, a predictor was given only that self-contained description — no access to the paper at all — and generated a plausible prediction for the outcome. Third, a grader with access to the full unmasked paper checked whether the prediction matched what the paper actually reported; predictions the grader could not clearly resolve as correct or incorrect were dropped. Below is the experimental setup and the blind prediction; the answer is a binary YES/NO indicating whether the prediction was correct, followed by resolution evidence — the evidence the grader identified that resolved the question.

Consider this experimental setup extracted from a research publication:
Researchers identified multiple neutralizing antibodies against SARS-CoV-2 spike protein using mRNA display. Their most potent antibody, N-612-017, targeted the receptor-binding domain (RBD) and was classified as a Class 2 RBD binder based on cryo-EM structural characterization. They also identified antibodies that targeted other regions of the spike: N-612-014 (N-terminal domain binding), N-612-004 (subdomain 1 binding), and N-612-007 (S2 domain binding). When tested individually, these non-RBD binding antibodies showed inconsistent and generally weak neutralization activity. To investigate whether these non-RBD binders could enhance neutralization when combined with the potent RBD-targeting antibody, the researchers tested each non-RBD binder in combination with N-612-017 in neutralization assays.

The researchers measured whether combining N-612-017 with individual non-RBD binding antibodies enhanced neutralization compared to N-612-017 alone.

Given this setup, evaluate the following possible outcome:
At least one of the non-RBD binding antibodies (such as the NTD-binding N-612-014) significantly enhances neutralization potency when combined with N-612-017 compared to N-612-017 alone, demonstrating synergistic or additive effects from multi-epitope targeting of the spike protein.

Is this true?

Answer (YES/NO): NO